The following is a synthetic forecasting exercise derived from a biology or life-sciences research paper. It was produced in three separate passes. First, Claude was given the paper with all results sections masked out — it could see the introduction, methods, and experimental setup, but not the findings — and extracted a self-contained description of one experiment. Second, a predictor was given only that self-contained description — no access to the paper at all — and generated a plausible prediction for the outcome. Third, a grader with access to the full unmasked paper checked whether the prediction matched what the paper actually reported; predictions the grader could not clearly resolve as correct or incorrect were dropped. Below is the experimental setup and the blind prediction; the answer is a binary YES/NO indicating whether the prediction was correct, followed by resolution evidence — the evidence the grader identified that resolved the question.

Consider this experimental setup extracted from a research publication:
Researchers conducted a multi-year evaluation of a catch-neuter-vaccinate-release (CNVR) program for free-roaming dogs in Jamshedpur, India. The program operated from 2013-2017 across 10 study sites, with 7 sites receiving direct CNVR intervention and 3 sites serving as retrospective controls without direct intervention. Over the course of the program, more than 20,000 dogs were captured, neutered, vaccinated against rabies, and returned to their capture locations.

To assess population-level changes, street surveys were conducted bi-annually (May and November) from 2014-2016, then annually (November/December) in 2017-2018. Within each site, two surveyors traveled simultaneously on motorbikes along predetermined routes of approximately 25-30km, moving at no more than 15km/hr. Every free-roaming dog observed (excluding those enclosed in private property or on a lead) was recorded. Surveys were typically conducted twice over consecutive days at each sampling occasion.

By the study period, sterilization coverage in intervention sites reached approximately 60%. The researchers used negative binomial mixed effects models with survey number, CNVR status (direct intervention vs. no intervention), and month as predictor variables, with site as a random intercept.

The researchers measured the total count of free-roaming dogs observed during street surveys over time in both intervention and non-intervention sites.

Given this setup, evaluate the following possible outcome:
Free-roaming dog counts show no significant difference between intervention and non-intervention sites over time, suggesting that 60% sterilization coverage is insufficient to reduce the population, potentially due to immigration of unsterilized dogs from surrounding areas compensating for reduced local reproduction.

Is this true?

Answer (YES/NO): NO